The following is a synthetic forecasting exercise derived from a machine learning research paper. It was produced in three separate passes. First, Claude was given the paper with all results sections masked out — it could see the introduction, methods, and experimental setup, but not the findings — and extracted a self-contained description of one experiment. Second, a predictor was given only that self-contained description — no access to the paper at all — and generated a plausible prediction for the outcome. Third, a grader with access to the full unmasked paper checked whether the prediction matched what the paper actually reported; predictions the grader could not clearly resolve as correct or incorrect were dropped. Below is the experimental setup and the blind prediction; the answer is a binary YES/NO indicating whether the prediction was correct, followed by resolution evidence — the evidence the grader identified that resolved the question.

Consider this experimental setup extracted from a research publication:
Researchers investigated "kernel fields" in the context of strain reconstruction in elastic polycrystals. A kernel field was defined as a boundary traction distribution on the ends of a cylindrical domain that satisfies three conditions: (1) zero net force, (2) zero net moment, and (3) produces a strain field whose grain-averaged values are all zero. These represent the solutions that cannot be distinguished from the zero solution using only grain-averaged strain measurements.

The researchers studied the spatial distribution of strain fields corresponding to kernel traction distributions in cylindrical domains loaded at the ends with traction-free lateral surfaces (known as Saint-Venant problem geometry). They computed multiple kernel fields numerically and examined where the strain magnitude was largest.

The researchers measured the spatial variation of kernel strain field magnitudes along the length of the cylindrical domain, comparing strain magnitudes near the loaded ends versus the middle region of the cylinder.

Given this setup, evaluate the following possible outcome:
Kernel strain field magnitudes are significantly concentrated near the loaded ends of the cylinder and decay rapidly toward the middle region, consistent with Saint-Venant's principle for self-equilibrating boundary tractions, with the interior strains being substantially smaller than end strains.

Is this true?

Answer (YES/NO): YES